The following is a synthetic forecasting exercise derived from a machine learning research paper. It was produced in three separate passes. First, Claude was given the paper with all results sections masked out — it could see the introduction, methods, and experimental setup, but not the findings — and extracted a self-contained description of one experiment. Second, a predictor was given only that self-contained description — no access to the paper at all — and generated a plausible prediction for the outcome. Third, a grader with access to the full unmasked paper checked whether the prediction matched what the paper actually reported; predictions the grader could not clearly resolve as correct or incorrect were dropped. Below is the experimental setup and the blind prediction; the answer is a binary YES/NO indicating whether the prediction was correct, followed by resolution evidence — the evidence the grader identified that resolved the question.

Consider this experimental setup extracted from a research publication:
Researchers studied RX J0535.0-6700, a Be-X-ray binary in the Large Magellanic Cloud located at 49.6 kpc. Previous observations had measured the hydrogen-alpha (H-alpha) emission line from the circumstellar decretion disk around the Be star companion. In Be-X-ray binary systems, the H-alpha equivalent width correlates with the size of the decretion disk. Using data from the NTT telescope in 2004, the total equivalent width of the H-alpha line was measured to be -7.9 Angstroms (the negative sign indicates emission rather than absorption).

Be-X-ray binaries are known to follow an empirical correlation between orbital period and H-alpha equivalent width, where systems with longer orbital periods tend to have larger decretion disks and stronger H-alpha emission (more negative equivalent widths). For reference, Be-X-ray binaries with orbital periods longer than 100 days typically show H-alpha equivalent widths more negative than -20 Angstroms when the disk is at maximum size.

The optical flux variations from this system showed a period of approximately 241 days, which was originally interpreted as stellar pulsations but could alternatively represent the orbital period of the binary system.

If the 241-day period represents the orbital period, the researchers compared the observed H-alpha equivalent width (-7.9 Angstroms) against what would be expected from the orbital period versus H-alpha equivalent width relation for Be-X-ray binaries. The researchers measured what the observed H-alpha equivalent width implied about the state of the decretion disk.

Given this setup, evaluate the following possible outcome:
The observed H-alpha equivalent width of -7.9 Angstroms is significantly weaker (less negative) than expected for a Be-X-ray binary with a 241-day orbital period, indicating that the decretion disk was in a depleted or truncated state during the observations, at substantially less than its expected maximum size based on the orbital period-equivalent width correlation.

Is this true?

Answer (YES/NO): YES